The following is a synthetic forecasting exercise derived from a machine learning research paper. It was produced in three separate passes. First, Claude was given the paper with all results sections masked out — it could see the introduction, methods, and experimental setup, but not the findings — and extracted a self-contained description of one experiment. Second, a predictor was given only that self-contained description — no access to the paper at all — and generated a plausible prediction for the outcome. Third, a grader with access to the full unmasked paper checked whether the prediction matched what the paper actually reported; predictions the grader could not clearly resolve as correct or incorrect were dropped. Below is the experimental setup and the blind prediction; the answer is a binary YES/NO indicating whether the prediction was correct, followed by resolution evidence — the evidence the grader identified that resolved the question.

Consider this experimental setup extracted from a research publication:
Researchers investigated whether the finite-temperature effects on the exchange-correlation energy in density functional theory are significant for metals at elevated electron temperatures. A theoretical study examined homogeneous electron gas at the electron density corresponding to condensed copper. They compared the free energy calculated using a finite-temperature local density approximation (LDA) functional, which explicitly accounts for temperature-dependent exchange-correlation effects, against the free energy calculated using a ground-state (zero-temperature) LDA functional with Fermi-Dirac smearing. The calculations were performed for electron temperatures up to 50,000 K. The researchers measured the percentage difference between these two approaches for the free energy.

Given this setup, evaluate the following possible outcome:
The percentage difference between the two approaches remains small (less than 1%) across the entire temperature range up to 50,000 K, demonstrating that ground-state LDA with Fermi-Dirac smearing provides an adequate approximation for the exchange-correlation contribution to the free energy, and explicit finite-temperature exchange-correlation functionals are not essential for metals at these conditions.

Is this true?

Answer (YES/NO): YES